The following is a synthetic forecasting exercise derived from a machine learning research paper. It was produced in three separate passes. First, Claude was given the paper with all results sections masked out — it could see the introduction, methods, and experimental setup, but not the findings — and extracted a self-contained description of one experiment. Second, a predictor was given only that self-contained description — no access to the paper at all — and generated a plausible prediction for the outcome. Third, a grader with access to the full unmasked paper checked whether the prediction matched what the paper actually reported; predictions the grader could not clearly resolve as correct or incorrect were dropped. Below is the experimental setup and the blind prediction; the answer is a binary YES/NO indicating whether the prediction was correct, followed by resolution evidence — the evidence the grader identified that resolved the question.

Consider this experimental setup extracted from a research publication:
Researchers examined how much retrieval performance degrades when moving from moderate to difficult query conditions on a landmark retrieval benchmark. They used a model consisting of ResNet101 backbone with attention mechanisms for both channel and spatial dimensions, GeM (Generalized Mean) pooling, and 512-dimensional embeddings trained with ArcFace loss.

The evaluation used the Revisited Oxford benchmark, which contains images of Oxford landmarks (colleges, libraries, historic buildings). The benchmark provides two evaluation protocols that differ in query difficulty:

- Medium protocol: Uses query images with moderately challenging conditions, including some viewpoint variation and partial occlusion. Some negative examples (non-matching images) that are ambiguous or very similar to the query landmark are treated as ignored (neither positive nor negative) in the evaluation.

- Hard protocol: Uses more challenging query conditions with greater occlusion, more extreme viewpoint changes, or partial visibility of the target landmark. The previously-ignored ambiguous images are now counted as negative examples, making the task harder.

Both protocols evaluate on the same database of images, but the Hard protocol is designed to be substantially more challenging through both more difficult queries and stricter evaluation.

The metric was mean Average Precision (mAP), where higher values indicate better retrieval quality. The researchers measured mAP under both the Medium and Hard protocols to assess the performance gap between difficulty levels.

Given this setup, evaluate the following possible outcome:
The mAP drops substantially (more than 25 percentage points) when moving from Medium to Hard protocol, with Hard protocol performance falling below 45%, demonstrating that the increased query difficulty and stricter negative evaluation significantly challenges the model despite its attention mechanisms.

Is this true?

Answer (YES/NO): NO